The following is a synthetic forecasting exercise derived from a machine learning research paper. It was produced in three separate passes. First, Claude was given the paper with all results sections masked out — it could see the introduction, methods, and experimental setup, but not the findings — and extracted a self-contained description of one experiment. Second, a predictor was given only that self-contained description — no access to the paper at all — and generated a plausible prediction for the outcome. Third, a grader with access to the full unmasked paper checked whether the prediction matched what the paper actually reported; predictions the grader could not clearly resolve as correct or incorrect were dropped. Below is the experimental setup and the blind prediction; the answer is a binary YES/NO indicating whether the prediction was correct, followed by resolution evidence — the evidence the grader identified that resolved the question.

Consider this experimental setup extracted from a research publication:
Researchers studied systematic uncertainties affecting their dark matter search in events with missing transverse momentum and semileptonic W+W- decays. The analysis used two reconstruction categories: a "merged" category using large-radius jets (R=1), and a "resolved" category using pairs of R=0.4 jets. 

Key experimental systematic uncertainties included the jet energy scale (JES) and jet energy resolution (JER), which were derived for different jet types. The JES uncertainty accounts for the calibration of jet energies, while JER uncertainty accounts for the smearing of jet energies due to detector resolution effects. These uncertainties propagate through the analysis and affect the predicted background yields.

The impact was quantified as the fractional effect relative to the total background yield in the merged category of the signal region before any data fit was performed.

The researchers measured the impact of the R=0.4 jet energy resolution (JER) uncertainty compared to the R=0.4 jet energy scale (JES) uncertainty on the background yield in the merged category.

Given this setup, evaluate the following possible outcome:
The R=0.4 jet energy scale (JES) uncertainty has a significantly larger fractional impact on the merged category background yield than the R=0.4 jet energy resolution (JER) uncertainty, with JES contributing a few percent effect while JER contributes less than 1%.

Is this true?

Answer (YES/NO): NO